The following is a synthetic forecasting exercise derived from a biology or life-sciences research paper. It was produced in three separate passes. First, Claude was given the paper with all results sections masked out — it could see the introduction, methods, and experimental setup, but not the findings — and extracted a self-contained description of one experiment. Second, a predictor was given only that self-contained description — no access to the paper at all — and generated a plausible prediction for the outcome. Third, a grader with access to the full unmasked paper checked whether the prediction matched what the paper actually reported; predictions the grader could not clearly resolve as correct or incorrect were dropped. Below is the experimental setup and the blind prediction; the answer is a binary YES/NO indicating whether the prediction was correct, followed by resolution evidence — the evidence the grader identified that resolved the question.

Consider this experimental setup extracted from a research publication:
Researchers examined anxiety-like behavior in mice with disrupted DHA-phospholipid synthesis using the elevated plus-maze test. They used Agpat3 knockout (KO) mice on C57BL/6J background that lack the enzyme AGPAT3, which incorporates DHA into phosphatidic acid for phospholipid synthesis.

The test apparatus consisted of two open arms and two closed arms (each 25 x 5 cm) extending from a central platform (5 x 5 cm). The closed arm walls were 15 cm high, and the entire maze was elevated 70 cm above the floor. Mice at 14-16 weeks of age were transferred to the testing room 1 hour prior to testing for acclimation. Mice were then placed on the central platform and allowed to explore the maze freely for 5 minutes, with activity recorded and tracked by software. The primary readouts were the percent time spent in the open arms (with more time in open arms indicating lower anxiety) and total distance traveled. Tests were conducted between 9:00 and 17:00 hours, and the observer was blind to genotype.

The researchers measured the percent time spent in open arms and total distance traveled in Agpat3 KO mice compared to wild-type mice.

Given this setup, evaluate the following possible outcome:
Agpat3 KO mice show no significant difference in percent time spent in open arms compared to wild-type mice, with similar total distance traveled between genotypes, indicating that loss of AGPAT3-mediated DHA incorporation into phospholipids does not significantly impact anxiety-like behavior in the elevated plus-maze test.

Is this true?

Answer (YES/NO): NO